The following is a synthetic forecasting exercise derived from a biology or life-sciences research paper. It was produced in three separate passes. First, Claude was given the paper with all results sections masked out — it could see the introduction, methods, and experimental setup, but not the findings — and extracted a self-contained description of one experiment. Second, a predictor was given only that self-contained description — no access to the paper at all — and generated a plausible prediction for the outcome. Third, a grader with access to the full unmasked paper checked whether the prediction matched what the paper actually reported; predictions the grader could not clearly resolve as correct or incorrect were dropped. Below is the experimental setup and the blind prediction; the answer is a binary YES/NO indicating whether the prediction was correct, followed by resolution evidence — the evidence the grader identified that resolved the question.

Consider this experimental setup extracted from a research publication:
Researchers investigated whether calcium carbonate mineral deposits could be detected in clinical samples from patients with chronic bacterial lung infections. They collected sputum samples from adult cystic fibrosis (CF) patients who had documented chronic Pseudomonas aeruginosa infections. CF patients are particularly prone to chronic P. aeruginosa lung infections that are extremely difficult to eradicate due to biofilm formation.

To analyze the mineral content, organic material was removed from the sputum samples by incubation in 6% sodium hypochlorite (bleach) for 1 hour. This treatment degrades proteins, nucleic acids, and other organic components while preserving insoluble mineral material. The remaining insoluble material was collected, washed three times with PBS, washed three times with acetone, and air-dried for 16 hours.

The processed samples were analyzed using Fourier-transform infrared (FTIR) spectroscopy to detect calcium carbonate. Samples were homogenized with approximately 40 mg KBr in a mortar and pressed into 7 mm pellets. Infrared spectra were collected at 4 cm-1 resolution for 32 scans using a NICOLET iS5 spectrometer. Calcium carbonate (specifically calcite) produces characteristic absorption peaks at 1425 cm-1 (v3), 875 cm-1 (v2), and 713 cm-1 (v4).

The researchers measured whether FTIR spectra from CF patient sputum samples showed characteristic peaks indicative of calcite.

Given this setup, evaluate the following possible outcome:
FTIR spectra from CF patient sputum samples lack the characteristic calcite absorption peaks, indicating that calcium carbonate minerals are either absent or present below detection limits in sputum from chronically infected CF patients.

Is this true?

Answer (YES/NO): NO